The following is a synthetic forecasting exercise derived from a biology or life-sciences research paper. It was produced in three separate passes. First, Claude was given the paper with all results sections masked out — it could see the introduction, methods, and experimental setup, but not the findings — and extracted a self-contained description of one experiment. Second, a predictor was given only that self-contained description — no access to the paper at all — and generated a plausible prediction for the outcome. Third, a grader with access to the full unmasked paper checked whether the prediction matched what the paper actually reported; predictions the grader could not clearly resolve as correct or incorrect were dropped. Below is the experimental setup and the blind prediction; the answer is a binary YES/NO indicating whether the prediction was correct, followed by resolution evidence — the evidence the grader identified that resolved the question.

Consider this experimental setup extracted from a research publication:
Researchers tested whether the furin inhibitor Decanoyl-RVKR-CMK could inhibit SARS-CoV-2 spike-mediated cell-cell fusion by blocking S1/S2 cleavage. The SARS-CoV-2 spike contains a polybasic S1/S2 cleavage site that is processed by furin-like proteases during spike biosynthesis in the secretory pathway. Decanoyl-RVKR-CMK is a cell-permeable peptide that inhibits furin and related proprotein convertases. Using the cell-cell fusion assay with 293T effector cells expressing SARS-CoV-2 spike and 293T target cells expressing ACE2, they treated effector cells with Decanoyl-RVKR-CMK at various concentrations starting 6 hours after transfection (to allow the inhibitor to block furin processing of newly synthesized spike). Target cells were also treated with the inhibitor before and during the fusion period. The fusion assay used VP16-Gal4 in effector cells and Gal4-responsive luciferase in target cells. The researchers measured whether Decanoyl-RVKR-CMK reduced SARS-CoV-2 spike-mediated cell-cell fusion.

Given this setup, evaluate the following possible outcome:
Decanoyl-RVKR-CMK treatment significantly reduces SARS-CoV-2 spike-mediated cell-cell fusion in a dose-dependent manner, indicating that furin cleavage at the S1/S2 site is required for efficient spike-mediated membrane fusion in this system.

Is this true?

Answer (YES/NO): NO